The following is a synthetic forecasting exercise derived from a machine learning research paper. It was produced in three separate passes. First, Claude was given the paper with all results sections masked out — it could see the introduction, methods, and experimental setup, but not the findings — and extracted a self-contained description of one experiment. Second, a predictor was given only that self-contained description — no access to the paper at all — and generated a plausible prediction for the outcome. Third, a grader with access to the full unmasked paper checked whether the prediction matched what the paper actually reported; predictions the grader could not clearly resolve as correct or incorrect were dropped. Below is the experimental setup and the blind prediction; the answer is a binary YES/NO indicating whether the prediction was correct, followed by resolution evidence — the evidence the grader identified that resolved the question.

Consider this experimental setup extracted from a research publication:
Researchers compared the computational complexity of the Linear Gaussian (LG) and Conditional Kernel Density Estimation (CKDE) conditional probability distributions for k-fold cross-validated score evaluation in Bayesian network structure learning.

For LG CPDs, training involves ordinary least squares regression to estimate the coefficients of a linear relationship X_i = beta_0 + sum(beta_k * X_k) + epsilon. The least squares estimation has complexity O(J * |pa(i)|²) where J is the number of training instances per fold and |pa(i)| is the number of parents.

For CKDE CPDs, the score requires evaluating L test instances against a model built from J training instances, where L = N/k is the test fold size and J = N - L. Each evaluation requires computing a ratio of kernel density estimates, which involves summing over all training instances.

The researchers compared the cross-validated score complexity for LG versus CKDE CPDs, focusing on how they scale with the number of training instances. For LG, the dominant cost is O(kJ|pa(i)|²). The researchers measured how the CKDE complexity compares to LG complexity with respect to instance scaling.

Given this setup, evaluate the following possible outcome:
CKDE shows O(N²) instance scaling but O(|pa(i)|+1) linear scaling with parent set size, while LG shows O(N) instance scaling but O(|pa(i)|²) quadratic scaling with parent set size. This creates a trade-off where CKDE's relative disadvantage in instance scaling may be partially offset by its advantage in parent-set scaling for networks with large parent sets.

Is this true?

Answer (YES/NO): NO